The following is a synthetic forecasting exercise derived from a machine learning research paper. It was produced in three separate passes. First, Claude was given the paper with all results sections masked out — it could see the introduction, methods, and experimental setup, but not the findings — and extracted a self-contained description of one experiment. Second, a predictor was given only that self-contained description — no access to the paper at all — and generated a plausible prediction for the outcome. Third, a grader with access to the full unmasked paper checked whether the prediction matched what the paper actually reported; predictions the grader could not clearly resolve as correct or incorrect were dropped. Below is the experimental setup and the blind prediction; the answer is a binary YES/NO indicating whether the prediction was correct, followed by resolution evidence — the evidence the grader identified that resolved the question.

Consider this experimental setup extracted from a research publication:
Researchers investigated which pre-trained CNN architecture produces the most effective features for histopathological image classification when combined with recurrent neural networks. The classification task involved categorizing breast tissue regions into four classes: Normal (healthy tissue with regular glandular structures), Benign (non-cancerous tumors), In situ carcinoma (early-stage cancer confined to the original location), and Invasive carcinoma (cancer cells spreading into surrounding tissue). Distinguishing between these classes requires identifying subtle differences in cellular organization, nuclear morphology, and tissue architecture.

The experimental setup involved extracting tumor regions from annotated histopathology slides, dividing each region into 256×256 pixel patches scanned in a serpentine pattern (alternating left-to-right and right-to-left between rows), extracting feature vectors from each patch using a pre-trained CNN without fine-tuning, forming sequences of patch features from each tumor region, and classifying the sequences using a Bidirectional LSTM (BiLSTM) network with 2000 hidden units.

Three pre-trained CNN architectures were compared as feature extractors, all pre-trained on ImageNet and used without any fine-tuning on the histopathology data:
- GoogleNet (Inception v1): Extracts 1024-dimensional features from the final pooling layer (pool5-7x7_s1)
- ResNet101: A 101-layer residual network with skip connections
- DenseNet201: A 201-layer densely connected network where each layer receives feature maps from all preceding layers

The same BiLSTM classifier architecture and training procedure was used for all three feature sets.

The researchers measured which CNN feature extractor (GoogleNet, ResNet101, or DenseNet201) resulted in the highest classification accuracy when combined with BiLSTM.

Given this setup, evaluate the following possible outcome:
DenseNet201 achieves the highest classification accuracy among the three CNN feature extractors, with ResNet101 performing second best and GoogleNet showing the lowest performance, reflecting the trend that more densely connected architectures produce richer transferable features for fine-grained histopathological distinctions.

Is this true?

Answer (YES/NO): NO